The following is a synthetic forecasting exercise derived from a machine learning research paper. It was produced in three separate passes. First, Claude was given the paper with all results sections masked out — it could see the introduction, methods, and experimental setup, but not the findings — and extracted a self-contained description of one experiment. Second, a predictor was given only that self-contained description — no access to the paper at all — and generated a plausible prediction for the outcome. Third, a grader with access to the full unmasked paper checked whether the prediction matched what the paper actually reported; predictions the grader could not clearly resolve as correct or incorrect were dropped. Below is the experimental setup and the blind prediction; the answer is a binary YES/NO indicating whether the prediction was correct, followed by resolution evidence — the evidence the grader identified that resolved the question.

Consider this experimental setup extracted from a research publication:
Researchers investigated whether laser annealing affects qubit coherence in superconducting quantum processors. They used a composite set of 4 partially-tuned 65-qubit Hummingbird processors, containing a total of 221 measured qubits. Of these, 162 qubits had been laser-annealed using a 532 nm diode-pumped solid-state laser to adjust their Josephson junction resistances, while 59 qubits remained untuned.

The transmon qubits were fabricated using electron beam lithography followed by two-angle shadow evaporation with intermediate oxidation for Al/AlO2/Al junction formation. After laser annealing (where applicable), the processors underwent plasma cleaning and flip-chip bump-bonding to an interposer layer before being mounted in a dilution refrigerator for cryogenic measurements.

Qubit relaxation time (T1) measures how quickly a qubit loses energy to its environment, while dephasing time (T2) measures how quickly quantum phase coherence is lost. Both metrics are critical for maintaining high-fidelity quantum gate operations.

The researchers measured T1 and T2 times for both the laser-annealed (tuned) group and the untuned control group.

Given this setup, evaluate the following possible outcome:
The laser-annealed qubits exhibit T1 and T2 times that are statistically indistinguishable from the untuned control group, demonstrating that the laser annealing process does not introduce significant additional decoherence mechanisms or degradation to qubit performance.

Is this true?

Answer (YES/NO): YES